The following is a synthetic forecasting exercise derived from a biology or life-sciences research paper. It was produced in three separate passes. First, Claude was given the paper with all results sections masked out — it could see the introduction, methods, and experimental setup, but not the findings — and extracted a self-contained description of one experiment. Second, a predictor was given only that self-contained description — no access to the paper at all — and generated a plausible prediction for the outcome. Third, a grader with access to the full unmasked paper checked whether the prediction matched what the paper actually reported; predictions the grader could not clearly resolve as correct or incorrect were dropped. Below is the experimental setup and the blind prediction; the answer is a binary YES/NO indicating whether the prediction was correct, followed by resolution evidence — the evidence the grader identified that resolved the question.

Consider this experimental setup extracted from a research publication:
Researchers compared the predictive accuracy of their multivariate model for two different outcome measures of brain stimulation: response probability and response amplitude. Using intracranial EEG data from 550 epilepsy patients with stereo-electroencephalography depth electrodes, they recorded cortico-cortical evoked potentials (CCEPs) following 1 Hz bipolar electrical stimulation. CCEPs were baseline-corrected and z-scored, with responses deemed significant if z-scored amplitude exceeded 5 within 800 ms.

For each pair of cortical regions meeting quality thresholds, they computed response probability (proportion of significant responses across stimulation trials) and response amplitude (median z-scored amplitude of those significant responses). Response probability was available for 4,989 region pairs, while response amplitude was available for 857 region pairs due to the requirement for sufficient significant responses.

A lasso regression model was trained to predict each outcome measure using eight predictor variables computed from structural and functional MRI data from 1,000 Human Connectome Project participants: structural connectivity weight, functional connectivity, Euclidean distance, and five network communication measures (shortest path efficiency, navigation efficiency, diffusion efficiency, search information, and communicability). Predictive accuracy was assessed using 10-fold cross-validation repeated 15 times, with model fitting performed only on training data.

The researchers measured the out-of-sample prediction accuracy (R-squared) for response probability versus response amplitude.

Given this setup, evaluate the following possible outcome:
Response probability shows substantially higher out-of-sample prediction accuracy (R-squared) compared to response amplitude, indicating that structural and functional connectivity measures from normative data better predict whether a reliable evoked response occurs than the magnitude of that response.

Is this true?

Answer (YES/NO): YES